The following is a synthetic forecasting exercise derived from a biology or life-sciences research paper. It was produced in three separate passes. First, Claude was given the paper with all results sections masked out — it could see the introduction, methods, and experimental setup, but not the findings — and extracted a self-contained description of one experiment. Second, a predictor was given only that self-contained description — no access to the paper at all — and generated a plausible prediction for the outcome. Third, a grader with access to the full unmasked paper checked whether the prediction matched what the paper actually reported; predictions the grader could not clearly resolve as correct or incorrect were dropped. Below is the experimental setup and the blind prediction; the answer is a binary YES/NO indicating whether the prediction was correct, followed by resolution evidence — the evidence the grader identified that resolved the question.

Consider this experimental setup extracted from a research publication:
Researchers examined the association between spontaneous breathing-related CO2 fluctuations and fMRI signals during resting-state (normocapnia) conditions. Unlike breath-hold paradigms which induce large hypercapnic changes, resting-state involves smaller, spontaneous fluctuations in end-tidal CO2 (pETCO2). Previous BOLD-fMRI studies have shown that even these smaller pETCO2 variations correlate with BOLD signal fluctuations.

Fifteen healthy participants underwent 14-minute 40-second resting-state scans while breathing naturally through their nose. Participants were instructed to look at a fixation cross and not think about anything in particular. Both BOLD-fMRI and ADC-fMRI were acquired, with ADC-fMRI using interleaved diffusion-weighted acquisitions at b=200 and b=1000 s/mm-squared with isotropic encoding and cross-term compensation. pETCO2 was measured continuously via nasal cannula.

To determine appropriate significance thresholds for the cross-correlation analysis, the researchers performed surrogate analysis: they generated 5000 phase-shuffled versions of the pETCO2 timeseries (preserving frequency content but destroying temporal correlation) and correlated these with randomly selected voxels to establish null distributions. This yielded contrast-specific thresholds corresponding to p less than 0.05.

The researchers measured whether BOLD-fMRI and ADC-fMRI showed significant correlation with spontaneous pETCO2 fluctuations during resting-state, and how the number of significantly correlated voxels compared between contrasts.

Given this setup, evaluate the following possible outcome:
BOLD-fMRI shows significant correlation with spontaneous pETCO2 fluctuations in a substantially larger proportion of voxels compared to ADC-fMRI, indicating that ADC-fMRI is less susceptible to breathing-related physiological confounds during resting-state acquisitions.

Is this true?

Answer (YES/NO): YES